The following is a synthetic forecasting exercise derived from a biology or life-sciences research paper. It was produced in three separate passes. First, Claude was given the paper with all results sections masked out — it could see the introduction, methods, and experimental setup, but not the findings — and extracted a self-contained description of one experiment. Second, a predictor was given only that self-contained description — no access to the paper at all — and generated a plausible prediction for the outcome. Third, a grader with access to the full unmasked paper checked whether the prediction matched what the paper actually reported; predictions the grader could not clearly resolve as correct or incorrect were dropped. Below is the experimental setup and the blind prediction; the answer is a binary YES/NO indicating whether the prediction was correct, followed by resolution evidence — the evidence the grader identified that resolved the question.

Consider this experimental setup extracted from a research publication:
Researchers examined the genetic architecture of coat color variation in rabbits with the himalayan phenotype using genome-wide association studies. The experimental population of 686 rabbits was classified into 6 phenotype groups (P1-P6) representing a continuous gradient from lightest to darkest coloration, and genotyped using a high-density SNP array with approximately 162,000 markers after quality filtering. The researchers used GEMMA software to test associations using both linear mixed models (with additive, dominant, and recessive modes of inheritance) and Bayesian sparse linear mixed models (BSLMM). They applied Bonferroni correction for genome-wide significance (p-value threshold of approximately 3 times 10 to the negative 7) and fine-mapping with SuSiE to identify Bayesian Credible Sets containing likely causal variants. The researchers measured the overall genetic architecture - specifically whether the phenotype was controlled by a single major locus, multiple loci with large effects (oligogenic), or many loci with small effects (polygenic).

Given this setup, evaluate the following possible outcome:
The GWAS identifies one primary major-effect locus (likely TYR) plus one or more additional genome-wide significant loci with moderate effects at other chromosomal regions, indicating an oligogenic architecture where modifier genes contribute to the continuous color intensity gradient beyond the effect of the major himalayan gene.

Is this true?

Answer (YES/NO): NO